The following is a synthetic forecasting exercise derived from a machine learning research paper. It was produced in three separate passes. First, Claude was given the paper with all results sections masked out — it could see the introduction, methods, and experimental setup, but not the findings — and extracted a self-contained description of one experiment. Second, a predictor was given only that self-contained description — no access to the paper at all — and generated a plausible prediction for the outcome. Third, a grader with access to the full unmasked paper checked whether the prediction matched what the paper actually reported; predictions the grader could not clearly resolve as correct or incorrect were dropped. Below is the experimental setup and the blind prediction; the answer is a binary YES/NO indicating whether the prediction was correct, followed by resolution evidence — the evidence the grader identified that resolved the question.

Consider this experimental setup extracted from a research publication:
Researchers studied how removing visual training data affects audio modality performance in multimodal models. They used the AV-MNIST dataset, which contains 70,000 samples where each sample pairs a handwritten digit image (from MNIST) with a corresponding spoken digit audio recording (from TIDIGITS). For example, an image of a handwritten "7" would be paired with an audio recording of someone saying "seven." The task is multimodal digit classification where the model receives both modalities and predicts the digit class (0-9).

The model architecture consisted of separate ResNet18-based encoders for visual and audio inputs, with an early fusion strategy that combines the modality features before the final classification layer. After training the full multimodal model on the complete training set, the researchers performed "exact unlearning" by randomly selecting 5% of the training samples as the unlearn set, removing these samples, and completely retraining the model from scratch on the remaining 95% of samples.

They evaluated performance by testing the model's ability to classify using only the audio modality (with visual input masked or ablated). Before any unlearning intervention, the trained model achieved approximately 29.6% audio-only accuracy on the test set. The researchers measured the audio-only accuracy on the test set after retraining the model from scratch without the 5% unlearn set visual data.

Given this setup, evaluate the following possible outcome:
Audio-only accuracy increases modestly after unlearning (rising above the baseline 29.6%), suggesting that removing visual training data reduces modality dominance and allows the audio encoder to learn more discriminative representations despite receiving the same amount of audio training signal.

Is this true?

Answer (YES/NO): NO